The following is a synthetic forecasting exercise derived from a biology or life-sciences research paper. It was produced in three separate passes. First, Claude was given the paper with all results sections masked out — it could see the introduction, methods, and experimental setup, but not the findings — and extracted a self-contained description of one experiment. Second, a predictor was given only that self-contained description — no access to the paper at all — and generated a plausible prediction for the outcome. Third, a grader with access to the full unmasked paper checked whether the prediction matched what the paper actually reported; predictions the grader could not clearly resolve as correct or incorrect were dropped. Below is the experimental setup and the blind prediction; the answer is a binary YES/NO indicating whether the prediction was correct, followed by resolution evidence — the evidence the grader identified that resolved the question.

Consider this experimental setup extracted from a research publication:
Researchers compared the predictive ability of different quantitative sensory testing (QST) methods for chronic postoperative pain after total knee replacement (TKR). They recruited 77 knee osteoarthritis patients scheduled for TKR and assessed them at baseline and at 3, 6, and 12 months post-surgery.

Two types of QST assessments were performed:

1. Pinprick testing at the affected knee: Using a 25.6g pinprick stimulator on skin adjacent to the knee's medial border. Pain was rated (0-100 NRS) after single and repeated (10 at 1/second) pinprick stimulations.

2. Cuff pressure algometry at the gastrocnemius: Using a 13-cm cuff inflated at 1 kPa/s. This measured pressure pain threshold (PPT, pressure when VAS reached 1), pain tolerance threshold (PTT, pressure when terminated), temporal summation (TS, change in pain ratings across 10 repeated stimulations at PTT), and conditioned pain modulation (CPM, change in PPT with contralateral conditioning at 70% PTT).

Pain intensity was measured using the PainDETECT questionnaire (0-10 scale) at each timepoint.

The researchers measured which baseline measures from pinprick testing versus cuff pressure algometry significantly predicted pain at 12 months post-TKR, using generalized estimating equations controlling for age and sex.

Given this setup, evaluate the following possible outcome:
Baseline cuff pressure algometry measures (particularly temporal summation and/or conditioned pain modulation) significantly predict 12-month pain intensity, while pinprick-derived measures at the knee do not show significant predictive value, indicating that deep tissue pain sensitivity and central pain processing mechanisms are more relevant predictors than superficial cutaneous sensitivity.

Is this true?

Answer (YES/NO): NO